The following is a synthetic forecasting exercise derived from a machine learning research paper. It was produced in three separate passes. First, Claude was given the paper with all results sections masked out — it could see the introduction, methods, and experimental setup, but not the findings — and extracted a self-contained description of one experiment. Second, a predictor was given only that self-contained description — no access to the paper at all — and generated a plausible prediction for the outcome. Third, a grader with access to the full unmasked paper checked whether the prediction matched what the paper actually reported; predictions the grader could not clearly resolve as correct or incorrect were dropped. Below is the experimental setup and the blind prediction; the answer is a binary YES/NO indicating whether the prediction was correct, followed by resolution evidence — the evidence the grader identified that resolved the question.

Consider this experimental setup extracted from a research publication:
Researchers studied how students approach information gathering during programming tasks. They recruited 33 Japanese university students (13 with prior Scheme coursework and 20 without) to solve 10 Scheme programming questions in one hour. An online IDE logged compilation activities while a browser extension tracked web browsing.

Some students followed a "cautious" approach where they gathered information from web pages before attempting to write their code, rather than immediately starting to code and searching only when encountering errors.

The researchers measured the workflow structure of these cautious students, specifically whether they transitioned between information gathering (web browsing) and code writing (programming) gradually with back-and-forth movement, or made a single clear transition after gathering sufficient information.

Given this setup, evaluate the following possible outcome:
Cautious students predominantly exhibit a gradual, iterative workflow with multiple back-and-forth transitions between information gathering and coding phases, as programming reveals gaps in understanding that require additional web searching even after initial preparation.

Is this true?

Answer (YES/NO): NO